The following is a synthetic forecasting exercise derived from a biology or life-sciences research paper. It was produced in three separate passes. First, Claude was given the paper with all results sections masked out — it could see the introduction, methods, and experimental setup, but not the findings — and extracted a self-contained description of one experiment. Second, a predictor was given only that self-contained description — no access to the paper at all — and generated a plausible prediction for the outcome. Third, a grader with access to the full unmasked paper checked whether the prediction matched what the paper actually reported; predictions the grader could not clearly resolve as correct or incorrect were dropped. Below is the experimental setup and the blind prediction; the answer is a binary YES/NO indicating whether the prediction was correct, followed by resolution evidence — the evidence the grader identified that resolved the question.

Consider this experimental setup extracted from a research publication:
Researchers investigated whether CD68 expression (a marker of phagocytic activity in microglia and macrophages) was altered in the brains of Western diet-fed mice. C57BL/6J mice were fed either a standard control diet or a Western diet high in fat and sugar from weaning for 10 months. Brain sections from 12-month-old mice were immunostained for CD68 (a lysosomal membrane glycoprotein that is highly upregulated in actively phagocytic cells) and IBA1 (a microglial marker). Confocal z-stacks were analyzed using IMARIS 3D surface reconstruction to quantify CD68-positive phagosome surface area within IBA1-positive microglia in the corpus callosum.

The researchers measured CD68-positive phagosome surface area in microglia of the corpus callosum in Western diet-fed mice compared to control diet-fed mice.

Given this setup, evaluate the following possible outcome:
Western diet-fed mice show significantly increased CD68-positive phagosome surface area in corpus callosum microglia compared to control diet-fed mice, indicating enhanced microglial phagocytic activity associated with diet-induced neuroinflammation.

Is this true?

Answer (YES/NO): YES